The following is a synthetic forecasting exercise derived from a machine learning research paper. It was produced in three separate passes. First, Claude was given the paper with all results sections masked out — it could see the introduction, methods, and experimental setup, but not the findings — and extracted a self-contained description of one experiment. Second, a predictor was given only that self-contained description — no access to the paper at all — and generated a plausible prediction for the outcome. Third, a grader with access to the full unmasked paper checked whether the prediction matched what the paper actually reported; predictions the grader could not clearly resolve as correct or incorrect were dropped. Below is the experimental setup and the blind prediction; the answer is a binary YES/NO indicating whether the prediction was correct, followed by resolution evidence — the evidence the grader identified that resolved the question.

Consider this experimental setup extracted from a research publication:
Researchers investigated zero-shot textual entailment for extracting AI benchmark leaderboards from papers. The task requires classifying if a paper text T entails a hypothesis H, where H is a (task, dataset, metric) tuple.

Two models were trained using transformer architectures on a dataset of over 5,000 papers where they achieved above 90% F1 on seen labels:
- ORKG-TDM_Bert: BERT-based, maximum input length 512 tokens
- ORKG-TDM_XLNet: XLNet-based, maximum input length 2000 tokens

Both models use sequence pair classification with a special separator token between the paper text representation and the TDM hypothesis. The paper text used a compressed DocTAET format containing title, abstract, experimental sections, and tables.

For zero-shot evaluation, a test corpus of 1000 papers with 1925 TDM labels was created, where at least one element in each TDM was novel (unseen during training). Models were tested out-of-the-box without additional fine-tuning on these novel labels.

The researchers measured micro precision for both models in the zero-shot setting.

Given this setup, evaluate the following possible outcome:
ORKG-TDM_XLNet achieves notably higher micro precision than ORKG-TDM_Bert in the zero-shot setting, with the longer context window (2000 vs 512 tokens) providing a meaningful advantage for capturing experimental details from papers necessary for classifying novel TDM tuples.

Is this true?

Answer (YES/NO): NO